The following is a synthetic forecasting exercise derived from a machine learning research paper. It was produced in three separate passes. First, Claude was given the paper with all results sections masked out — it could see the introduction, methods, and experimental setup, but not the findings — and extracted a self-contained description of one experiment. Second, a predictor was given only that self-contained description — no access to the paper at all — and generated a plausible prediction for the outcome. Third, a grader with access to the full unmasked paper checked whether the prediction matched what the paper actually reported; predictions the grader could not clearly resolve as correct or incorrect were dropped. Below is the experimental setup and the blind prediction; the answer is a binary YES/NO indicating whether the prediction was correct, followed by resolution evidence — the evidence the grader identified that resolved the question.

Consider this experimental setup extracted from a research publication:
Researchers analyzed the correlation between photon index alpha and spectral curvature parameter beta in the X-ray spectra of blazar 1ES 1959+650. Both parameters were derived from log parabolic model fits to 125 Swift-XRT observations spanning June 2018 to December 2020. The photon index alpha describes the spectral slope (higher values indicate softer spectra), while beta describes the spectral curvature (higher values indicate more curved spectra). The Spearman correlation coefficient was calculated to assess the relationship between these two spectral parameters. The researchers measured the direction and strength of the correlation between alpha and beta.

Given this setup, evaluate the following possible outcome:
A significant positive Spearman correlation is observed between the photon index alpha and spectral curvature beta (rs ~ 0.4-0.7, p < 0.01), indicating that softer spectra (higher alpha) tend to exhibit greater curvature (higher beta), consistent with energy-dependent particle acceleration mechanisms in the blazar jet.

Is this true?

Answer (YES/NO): NO